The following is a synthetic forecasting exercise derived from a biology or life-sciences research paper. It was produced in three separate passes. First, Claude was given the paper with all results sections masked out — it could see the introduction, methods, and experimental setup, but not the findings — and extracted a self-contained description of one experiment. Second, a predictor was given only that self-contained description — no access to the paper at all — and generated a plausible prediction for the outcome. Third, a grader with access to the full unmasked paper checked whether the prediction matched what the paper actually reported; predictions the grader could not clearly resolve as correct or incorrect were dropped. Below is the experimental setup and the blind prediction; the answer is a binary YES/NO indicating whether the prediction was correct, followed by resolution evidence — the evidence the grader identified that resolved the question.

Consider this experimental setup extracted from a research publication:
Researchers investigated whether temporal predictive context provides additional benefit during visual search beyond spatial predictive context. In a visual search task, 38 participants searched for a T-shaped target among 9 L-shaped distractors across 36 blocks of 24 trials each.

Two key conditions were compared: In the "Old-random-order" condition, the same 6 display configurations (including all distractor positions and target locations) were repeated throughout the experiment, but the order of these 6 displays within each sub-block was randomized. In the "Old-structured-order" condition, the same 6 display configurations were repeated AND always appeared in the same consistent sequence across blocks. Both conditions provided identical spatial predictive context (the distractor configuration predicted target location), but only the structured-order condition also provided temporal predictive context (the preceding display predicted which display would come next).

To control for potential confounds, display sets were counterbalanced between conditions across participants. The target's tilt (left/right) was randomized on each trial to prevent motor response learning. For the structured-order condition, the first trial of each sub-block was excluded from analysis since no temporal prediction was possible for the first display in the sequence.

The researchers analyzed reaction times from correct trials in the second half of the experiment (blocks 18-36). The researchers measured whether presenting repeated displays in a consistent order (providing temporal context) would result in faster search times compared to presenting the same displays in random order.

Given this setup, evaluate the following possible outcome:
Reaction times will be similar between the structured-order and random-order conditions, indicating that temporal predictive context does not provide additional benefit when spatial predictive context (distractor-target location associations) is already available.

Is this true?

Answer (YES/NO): YES